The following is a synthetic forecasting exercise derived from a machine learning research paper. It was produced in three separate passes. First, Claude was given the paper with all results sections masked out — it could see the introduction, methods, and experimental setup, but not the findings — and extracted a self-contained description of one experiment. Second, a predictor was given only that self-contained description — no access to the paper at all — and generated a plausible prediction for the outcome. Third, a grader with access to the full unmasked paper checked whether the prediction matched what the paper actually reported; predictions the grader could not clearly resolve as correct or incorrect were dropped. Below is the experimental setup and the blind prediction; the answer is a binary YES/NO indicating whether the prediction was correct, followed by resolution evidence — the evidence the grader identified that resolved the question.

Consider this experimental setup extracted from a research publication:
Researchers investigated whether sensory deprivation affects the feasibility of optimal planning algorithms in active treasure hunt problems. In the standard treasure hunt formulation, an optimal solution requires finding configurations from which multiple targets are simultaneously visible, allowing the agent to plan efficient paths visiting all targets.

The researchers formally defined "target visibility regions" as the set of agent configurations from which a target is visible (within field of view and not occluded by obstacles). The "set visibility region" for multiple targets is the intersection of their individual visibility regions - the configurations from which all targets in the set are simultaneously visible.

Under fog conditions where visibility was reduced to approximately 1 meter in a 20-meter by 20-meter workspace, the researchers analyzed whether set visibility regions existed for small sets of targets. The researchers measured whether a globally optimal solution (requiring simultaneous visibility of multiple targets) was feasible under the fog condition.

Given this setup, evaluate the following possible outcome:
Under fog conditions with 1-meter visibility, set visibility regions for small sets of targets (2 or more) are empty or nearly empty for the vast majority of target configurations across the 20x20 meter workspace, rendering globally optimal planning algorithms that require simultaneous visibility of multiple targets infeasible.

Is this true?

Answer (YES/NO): YES